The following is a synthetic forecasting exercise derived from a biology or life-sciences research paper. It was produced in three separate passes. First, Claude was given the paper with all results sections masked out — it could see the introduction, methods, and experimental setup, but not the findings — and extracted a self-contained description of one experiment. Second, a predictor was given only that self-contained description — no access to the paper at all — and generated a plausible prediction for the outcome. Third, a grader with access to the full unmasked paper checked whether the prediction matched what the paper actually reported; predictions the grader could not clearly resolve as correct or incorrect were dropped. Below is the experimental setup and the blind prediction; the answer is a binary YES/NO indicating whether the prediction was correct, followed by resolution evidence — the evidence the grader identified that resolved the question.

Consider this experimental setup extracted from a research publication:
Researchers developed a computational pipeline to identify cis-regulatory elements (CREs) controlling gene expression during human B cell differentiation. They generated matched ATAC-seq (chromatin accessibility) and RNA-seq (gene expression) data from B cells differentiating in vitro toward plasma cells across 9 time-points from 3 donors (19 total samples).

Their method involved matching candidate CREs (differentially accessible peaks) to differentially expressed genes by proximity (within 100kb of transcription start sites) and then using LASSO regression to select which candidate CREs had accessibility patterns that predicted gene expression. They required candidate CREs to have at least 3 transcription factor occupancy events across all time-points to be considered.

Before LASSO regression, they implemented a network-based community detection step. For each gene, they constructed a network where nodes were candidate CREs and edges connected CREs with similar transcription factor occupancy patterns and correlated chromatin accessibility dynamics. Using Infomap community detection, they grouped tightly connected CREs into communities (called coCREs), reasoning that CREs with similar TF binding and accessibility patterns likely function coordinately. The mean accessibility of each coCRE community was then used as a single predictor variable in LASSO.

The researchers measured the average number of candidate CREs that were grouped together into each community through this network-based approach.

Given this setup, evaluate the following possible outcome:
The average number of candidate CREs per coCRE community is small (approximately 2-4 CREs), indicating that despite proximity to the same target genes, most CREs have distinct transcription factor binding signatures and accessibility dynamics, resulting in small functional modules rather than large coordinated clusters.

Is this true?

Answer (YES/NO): YES